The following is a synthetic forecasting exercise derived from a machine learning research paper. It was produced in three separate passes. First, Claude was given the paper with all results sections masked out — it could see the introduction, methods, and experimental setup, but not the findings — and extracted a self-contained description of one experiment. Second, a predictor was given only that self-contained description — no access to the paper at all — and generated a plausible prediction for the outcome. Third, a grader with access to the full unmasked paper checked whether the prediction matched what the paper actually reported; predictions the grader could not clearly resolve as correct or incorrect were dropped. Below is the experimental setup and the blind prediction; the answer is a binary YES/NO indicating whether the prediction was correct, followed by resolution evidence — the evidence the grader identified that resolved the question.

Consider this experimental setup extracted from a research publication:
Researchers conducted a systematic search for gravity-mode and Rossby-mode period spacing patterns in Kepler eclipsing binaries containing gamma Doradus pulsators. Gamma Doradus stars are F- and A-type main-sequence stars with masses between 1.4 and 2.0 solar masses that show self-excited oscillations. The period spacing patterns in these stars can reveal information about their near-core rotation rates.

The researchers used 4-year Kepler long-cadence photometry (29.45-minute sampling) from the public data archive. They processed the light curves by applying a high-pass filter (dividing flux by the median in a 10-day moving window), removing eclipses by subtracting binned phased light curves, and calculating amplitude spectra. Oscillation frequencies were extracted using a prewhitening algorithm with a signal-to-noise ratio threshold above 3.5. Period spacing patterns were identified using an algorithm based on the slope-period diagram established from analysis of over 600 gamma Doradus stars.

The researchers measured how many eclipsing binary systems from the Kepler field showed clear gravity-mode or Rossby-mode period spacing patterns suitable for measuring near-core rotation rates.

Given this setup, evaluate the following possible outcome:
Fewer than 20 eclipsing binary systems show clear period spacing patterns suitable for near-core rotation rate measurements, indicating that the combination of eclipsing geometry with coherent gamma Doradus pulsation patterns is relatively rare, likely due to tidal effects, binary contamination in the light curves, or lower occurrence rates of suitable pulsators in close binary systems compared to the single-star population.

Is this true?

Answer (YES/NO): NO